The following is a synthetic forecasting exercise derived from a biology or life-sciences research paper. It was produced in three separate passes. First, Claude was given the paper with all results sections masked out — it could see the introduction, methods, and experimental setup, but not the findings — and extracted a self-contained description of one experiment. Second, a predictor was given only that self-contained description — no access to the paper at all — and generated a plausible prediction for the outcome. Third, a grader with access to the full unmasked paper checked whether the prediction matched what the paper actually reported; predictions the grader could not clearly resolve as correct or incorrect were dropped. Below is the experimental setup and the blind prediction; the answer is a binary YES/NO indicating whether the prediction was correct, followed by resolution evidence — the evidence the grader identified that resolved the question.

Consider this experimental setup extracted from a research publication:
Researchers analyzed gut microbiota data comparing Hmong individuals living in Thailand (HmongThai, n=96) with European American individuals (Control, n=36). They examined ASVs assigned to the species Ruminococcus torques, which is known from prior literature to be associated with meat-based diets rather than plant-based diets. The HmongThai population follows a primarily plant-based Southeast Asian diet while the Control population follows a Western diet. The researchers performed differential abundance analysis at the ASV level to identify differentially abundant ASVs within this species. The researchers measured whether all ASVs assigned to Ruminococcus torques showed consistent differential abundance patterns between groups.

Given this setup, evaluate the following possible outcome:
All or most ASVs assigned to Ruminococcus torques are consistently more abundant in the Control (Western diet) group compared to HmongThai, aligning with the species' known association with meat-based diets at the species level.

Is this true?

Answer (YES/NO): NO